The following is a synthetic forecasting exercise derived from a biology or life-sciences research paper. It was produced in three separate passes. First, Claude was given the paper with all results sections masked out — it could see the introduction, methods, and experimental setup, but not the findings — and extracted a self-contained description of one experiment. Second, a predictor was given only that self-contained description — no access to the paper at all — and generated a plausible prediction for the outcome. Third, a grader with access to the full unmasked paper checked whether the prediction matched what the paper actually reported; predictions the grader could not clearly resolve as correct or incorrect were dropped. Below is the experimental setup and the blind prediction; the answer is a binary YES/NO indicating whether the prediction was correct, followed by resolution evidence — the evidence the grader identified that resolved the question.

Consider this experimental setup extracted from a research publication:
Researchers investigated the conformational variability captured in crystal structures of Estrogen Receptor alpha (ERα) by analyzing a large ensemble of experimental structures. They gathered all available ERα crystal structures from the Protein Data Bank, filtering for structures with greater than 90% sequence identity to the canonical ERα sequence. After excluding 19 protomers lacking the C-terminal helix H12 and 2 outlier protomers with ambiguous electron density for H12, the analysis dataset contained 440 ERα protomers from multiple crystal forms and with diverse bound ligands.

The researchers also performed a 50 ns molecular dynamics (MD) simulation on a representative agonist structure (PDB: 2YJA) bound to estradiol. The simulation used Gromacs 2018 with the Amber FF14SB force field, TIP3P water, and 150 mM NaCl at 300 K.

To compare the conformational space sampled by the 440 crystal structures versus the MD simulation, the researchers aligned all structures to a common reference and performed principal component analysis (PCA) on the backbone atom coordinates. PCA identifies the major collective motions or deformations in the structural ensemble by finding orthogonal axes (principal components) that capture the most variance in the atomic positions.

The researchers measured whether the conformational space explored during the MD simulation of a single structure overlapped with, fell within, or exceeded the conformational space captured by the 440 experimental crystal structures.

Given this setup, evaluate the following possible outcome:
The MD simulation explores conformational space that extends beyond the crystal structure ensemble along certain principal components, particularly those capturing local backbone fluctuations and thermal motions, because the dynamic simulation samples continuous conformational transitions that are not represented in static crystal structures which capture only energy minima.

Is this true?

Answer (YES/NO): NO